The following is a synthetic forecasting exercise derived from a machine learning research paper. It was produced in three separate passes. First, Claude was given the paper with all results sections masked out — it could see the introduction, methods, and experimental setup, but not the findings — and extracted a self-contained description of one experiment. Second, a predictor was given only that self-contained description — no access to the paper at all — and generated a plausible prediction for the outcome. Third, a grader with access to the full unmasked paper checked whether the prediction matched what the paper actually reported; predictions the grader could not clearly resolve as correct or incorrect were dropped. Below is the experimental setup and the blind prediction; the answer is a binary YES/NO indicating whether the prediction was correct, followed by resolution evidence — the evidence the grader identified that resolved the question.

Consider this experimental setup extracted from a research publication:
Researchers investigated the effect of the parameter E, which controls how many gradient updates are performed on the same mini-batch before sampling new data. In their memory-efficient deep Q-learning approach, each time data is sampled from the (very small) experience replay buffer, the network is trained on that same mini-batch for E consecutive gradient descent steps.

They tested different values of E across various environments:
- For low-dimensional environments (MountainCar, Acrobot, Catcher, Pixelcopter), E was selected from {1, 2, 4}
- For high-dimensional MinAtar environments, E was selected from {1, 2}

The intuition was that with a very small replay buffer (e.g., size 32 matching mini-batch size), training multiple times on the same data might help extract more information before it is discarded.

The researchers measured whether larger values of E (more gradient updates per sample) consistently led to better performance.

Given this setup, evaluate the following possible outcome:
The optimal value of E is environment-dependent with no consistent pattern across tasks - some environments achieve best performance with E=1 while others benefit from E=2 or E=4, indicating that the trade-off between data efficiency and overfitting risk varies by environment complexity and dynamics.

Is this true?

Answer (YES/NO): YES